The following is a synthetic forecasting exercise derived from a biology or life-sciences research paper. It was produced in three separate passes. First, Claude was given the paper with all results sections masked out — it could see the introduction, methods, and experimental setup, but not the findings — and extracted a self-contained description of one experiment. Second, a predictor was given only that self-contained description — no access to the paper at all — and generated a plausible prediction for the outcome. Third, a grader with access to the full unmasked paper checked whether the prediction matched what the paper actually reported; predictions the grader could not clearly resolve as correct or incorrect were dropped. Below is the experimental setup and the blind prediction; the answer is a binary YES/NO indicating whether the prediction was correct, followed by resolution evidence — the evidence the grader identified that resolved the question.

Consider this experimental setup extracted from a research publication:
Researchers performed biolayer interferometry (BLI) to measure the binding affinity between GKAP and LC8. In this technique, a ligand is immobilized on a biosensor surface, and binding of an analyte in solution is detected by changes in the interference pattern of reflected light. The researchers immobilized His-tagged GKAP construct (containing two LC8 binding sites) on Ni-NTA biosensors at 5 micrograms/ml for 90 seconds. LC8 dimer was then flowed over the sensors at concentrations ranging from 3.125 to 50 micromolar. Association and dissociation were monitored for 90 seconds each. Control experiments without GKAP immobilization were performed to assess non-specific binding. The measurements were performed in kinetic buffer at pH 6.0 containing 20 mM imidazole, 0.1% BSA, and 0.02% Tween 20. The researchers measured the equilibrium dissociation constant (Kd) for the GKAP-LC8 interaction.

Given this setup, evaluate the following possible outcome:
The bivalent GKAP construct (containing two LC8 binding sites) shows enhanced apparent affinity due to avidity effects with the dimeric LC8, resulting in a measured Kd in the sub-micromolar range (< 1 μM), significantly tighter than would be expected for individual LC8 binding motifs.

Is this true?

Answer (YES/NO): YES